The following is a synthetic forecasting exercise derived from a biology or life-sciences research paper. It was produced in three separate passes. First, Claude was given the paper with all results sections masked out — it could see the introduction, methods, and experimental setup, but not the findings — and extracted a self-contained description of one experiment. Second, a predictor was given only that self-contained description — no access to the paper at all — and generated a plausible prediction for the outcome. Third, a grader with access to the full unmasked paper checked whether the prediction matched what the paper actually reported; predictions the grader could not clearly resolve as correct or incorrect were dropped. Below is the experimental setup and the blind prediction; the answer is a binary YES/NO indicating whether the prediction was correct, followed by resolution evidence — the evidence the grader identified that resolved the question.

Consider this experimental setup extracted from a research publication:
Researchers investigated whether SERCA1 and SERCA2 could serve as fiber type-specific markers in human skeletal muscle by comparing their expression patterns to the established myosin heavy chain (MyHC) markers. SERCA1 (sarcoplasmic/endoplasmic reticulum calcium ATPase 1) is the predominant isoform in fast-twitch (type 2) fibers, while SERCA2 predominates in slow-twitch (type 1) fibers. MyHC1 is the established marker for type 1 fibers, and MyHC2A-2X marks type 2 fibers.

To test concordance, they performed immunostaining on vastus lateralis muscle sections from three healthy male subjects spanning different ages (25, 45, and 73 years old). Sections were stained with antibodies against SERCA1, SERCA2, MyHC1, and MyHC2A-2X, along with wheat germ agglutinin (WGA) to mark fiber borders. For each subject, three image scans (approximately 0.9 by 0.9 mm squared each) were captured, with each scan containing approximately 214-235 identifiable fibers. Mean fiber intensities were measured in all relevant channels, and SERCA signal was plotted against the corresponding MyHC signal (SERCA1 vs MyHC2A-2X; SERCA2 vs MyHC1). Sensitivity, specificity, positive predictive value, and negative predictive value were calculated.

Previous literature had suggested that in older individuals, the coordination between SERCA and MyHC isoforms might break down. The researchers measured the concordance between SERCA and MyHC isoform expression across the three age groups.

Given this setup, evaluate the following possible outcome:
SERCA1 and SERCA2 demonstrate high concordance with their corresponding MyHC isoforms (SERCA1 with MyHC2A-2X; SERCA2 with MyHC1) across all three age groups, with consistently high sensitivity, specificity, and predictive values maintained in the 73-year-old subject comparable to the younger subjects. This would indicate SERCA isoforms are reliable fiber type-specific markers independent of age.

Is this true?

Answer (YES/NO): YES